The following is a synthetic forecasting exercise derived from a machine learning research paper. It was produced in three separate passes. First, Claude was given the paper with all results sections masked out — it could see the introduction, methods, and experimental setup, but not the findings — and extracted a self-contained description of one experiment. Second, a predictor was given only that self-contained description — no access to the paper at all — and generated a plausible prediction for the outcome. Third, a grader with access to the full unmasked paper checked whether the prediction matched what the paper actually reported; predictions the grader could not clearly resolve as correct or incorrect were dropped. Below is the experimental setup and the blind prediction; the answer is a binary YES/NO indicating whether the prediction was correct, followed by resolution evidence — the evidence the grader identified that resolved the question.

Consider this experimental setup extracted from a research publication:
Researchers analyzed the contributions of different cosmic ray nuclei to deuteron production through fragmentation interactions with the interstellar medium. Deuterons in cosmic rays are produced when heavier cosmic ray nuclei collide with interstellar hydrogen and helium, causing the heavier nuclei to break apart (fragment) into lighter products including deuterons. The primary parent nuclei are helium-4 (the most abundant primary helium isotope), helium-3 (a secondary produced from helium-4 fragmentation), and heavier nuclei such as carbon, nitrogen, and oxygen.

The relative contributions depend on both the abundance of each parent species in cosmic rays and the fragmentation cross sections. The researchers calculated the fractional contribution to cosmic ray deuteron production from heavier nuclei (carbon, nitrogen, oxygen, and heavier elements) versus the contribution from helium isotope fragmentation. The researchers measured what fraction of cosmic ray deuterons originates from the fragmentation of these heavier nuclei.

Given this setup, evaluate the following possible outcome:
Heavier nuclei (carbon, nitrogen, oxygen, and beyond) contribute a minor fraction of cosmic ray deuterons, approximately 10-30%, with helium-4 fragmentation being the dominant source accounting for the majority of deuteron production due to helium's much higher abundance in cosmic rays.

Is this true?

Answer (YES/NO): YES